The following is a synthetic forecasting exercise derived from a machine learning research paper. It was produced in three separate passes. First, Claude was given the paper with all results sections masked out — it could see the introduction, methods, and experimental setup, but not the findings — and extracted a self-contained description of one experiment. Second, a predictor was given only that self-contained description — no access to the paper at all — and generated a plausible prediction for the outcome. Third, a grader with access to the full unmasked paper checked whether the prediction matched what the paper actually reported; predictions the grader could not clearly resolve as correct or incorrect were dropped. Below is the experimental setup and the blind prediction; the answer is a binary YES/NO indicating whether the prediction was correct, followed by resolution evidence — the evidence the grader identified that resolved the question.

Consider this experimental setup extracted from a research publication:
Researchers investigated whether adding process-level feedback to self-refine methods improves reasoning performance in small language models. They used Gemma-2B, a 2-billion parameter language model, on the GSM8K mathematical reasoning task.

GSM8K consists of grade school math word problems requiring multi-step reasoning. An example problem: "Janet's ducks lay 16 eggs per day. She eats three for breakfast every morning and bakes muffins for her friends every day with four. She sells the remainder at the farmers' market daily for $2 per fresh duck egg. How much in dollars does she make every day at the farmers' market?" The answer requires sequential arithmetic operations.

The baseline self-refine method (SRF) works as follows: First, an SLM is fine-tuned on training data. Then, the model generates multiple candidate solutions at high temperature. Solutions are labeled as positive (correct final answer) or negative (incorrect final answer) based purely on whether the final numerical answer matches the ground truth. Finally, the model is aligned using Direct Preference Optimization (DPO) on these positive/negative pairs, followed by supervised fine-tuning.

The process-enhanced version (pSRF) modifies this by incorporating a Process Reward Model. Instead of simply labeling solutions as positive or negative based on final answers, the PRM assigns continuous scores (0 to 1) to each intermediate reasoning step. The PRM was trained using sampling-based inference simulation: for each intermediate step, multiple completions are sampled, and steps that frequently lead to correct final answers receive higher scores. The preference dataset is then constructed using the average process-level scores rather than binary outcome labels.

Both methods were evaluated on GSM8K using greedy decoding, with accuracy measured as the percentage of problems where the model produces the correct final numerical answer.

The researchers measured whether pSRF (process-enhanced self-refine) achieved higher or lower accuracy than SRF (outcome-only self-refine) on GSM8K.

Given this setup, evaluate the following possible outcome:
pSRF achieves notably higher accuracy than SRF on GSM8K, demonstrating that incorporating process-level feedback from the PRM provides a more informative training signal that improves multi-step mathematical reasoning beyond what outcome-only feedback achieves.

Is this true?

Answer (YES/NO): NO